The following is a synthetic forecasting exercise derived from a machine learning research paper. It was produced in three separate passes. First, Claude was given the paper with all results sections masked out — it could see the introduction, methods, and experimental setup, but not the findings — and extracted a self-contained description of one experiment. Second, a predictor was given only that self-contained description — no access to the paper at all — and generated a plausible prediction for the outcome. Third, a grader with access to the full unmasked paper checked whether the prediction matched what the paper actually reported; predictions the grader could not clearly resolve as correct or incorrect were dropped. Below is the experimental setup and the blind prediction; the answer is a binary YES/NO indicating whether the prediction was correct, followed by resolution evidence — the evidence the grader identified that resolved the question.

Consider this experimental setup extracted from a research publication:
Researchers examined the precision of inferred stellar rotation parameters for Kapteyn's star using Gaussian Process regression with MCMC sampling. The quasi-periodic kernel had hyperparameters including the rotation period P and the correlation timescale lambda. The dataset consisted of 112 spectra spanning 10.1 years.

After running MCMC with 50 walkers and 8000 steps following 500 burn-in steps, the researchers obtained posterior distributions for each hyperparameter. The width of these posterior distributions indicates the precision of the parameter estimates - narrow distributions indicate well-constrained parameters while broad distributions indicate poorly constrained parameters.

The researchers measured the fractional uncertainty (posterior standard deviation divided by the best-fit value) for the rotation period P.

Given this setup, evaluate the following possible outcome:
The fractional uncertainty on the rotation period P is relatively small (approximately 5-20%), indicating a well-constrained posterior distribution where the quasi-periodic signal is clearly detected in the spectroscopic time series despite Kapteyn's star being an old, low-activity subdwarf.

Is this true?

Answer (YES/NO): NO